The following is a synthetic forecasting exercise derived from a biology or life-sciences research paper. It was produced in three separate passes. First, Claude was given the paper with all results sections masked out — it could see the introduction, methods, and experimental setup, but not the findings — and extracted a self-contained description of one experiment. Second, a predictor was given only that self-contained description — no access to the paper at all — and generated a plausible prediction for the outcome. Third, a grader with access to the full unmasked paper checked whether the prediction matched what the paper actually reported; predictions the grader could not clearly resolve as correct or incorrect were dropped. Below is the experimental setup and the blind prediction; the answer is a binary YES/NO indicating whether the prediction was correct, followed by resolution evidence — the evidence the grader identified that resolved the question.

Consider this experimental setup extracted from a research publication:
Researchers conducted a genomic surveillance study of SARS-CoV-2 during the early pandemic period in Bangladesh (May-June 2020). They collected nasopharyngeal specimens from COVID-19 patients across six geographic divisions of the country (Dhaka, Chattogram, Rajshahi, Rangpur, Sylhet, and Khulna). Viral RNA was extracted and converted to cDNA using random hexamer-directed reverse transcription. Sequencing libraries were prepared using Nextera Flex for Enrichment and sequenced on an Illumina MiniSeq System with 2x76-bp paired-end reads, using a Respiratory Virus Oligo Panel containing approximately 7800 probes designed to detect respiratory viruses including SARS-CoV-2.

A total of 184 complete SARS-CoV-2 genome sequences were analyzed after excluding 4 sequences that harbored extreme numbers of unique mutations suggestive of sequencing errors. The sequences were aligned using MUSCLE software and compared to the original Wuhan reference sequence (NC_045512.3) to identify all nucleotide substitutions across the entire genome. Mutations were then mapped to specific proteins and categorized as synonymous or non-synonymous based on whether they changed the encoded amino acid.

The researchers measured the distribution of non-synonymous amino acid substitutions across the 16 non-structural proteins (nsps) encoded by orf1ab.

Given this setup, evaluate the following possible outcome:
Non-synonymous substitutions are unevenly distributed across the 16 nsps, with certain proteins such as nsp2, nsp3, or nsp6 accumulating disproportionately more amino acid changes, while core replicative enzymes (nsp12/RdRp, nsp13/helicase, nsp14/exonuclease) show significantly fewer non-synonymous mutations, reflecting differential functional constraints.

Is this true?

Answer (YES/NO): YES